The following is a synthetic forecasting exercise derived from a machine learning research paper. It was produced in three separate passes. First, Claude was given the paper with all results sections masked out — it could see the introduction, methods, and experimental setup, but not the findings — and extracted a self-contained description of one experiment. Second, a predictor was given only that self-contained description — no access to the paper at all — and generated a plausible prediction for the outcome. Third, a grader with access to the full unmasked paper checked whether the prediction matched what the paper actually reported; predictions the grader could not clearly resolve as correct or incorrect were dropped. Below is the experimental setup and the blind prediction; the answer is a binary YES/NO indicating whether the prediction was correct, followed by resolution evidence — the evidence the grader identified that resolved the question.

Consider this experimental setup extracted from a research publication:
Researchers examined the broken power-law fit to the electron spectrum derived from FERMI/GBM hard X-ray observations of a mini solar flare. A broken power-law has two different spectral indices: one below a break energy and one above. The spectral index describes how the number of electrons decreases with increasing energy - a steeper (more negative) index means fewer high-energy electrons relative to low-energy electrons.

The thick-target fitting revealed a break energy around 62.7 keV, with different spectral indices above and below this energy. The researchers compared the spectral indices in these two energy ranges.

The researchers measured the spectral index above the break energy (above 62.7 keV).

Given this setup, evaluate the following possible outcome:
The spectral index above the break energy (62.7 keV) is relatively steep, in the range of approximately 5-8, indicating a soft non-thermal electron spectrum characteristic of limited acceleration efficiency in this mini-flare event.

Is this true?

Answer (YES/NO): YES